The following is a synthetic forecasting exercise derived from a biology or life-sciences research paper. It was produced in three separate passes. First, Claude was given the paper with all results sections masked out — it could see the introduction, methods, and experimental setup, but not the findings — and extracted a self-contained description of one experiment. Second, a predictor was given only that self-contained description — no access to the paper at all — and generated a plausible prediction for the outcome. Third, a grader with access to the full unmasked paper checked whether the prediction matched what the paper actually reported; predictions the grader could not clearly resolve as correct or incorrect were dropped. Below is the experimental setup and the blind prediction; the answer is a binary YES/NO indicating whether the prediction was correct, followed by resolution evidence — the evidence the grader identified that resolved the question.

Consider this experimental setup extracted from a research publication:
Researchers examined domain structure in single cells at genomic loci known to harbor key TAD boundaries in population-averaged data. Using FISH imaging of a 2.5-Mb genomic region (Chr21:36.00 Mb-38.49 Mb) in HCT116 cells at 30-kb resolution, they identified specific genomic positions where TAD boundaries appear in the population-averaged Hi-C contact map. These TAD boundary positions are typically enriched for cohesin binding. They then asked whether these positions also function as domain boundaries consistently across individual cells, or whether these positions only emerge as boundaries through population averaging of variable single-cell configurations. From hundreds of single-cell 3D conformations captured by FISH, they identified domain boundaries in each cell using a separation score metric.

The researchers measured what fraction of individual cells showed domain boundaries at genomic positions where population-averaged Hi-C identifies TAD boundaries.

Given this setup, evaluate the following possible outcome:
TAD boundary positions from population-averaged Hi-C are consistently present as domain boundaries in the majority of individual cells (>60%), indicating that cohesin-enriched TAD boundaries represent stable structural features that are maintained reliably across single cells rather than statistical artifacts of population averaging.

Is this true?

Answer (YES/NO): NO